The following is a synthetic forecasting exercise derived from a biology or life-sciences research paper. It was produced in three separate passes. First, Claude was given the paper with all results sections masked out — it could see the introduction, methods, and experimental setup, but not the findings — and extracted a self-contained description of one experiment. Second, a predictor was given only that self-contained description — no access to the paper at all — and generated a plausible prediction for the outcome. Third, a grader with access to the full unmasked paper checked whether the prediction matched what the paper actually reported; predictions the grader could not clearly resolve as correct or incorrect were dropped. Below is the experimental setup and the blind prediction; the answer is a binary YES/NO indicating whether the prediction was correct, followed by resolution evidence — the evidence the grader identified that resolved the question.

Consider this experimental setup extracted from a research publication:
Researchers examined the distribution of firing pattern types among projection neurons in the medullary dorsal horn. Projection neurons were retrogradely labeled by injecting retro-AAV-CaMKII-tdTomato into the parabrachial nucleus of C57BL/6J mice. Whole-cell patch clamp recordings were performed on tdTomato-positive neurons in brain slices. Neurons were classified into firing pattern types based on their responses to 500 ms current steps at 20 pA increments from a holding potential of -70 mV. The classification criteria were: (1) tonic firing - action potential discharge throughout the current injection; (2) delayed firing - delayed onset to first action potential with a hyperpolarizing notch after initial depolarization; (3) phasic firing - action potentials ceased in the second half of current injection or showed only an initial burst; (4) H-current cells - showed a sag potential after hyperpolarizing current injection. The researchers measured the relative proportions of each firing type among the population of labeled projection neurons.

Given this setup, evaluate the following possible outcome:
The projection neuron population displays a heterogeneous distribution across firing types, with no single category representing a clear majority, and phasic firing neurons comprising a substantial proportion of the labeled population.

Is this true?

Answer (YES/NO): NO